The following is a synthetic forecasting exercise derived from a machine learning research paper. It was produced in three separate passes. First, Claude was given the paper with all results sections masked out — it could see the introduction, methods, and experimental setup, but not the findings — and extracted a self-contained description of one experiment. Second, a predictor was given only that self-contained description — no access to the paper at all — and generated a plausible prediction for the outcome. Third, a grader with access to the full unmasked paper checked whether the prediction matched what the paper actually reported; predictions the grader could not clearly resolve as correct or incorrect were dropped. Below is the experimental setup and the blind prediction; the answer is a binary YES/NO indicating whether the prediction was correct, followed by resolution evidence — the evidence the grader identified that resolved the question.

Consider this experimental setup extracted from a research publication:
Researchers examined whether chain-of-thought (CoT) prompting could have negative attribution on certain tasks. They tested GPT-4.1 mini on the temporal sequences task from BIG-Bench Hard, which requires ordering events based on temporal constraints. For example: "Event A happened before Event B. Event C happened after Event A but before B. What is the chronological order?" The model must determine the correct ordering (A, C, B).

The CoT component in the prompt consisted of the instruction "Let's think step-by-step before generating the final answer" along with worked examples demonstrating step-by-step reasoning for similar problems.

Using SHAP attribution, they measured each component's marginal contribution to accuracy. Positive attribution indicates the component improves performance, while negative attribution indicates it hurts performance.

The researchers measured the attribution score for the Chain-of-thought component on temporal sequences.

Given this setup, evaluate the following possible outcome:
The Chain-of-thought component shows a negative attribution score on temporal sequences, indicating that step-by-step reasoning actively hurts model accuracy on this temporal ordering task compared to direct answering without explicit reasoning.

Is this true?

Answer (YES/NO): YES